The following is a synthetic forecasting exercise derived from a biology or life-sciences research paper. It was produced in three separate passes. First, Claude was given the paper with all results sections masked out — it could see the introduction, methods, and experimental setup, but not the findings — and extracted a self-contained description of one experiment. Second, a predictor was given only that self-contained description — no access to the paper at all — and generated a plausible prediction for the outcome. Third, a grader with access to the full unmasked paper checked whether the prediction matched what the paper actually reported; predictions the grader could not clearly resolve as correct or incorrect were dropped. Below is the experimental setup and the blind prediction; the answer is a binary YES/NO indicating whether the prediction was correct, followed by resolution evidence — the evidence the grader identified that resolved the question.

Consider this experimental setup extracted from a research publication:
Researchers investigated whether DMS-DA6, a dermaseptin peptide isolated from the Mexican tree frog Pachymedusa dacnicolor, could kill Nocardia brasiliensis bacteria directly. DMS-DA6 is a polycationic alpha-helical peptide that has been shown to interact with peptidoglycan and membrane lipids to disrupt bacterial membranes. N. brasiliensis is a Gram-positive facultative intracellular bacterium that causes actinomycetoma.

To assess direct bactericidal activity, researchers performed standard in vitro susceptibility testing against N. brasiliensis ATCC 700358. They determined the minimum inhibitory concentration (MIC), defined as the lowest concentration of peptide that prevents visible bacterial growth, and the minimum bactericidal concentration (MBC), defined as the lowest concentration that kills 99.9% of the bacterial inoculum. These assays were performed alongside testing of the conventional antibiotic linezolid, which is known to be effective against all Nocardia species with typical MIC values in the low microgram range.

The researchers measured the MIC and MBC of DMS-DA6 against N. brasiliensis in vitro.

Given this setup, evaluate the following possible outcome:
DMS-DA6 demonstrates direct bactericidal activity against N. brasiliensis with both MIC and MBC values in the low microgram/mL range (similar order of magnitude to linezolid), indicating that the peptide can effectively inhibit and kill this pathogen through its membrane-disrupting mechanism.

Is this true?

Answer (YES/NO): NO